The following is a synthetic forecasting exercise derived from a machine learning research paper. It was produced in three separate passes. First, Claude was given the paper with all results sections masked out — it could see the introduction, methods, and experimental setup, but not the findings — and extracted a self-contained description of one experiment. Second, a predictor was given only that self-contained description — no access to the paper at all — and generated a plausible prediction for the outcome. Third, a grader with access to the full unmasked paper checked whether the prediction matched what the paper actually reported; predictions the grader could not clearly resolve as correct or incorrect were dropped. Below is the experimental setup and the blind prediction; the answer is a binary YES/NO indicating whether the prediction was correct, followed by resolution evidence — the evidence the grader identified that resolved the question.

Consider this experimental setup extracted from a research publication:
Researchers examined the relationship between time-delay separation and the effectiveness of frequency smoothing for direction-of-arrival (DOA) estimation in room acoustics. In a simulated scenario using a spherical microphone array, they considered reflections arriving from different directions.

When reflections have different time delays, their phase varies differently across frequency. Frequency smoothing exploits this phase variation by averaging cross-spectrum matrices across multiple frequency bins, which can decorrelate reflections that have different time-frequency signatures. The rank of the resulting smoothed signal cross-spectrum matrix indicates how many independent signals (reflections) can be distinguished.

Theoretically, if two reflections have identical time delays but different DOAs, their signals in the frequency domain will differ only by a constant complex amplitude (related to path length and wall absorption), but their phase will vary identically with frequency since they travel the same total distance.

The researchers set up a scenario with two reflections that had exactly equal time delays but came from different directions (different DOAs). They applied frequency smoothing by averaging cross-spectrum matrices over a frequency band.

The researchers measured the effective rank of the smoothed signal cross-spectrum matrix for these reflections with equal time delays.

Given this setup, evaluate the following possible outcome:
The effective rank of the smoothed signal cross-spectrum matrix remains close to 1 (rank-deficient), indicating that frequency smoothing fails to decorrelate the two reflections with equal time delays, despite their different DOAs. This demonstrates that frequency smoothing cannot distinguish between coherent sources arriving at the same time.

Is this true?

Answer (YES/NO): YES